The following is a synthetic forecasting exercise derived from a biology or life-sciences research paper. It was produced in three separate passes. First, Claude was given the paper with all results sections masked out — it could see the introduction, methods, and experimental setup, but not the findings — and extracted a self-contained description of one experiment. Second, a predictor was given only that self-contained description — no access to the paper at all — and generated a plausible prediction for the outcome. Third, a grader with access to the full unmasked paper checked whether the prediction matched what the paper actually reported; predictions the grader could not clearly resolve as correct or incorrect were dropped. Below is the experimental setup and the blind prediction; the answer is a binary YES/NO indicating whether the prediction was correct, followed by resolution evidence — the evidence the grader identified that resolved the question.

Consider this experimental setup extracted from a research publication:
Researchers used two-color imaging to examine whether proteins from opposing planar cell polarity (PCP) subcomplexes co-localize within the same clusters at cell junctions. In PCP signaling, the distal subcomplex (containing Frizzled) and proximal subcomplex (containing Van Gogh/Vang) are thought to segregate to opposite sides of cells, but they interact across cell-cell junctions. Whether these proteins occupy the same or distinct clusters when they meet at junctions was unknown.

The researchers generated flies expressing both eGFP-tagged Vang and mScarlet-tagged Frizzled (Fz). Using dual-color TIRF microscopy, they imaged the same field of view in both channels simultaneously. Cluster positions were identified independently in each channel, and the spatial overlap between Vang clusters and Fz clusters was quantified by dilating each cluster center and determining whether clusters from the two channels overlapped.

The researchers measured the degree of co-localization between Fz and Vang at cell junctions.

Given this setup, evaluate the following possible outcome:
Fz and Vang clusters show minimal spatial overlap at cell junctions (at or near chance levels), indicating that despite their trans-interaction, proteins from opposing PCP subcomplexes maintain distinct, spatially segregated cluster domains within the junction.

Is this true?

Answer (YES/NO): NO